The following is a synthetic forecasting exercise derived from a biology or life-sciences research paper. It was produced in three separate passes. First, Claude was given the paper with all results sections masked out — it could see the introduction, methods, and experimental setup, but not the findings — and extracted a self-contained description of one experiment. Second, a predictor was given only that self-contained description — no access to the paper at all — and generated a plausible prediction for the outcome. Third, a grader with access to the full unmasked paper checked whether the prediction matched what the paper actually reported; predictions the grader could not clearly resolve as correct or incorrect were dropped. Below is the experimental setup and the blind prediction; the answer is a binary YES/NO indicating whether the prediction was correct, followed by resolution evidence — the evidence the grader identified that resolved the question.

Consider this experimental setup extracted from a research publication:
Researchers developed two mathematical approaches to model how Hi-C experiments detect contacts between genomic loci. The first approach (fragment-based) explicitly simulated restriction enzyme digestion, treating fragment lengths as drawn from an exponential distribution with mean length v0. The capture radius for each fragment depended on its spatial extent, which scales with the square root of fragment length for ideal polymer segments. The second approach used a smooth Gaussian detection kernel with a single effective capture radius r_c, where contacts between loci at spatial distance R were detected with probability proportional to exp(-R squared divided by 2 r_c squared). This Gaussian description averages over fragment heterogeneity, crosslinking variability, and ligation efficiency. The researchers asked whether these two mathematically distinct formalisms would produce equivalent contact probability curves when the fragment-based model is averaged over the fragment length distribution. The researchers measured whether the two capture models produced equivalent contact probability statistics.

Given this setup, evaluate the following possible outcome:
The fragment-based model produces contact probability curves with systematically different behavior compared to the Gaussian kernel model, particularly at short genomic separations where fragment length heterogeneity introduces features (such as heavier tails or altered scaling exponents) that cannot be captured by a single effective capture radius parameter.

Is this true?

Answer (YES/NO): NO